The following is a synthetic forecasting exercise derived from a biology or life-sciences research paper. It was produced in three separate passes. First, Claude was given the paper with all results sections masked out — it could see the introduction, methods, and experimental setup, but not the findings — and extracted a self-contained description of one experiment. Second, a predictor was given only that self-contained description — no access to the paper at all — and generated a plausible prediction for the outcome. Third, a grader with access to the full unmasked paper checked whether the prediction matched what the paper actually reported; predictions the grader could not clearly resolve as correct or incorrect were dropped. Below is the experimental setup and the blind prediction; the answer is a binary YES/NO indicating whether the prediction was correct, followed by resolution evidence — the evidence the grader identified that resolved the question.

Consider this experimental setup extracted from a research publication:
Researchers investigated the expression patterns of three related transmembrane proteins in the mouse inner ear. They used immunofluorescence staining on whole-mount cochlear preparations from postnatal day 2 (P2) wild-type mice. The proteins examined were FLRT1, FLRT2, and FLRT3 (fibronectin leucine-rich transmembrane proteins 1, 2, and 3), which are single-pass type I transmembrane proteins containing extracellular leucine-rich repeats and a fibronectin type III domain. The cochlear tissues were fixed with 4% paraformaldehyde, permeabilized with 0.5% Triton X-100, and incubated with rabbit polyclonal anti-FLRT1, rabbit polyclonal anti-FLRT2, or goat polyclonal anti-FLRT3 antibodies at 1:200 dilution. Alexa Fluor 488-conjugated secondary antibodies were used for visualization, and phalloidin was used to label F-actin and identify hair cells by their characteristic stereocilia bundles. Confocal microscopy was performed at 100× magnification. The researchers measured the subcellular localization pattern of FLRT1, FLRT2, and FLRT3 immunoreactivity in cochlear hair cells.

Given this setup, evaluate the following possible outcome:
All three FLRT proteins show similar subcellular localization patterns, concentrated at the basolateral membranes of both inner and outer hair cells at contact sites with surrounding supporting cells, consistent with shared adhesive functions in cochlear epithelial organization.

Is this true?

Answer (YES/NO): NO